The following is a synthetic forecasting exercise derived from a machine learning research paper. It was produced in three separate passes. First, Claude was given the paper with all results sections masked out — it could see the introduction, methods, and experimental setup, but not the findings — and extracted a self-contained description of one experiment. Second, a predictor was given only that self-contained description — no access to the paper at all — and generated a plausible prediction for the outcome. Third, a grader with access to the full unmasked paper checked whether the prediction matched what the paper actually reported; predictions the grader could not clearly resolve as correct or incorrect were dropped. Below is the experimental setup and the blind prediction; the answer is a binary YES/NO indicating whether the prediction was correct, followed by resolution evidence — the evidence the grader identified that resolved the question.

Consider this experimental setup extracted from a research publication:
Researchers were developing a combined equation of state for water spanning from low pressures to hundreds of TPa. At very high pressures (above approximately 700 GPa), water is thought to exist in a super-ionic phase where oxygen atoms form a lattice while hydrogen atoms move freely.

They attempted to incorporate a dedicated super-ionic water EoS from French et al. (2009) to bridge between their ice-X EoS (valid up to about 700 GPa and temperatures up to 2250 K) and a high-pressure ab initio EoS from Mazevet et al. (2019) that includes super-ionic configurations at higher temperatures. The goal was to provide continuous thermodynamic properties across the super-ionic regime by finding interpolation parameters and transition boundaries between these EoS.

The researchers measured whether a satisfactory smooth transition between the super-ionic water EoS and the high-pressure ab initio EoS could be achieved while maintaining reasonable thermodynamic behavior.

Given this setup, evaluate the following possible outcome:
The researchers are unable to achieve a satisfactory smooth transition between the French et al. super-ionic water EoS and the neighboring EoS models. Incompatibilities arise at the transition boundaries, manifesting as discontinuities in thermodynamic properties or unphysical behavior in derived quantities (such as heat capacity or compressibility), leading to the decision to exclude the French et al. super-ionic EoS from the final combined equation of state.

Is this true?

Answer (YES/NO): YES